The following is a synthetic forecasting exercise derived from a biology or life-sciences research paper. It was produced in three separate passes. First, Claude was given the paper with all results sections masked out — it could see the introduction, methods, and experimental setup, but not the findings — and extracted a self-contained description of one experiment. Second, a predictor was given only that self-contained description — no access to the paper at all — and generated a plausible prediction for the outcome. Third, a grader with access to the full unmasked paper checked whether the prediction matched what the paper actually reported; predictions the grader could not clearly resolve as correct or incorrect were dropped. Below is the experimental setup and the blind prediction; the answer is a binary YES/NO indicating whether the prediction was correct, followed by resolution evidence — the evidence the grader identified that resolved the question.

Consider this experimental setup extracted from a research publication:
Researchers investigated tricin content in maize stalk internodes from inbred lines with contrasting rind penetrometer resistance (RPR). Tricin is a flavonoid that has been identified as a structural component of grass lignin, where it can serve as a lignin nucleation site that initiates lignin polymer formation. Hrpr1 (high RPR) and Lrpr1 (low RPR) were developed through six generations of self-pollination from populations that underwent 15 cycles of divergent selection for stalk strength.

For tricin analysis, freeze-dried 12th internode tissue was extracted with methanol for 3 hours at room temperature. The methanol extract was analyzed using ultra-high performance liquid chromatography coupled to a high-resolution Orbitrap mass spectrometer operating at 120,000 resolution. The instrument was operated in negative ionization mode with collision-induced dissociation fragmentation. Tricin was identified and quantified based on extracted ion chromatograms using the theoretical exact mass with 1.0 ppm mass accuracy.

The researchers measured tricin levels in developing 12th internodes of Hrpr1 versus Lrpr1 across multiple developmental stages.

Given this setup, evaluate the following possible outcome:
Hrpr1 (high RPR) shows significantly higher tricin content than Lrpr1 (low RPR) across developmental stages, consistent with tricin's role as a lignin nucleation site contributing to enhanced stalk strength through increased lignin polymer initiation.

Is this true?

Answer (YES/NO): NO